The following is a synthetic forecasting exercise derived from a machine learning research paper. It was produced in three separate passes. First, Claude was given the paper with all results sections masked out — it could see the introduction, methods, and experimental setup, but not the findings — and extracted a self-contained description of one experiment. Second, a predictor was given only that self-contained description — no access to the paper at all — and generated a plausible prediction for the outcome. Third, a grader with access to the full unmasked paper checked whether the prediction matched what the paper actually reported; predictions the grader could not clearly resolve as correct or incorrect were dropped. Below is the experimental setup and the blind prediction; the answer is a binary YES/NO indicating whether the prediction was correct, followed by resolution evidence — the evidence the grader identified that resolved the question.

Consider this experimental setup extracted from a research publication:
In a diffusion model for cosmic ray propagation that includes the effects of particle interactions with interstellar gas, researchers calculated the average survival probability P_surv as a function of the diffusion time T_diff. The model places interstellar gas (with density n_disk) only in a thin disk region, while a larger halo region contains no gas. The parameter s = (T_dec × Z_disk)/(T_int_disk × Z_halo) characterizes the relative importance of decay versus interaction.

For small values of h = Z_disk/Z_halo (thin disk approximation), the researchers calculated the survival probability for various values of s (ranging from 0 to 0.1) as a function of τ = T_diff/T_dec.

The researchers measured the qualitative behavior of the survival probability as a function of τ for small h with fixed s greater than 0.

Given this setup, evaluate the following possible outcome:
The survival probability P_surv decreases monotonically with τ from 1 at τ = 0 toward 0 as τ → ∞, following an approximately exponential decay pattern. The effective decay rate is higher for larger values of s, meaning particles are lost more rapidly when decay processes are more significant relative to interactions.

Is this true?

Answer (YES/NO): NO